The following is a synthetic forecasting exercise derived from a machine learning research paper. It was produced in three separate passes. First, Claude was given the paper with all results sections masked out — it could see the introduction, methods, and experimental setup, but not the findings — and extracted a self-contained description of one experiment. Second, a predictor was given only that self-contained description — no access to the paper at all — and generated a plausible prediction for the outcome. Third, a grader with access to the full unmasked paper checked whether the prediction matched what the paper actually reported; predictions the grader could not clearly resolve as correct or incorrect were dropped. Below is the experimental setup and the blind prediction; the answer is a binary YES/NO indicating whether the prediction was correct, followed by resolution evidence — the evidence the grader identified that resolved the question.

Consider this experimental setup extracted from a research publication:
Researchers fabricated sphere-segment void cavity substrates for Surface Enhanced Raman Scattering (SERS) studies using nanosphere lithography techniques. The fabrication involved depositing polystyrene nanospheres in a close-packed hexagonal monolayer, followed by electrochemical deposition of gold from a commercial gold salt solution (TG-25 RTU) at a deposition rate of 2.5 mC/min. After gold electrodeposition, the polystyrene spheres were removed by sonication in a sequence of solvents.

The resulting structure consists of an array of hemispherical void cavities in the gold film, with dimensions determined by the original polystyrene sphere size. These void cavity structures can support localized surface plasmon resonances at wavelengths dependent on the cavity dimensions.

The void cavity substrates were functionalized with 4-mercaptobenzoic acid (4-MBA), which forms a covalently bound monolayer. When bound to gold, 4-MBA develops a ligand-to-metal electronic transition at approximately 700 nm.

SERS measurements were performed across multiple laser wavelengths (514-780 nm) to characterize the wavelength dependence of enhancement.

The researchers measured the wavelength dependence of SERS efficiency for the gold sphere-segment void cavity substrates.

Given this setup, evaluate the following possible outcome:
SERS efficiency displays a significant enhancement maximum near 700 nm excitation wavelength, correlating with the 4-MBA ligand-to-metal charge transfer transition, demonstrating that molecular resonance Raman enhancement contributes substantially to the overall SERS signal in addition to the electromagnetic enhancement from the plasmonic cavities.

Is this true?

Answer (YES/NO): YES